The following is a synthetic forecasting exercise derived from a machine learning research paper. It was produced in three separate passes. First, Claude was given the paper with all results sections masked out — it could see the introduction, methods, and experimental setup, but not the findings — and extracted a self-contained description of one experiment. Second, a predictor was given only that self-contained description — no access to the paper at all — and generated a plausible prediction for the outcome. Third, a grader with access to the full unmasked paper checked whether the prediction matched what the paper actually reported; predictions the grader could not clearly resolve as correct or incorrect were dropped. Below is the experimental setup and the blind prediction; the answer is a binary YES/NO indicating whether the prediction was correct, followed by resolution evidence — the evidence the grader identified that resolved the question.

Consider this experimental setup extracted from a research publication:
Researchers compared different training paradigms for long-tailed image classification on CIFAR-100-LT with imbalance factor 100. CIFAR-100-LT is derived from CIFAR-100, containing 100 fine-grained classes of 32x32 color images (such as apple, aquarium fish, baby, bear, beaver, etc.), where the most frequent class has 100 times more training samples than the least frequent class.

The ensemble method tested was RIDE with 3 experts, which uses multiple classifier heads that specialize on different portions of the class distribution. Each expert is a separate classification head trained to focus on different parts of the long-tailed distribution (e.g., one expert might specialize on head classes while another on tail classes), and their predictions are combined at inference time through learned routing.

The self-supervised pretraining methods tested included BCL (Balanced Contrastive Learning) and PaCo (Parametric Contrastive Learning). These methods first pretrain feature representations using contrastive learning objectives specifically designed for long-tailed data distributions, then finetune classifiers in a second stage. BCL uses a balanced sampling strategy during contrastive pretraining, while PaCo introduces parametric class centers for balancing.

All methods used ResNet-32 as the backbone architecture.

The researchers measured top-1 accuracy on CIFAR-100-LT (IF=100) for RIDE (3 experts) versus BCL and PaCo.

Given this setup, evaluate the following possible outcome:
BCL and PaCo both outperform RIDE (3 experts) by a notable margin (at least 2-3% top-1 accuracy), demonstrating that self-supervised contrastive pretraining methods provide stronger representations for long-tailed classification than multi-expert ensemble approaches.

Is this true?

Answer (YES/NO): YES